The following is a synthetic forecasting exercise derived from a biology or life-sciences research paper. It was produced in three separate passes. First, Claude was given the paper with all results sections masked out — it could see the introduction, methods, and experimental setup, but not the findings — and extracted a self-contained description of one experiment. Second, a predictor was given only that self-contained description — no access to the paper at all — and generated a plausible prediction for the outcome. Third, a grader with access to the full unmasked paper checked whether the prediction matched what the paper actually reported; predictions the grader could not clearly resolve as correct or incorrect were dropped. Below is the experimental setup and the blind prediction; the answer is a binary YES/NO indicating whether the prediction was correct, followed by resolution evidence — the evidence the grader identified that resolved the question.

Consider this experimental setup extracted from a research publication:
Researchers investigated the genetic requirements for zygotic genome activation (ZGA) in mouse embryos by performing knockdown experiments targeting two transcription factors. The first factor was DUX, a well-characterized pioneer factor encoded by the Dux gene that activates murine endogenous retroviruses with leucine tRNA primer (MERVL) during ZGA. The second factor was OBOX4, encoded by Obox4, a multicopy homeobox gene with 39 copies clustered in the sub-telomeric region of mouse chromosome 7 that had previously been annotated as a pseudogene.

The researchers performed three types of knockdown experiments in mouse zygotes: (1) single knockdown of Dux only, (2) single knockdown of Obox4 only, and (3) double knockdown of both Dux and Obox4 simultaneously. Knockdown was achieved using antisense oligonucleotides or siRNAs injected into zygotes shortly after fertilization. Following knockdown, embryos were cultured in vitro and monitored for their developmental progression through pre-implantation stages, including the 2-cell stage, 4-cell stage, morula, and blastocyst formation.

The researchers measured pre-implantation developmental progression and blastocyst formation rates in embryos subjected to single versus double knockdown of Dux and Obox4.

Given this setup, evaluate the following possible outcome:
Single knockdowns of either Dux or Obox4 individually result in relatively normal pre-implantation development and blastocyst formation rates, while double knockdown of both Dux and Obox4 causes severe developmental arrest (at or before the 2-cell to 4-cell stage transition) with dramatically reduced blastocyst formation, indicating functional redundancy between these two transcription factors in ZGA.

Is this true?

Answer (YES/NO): NO